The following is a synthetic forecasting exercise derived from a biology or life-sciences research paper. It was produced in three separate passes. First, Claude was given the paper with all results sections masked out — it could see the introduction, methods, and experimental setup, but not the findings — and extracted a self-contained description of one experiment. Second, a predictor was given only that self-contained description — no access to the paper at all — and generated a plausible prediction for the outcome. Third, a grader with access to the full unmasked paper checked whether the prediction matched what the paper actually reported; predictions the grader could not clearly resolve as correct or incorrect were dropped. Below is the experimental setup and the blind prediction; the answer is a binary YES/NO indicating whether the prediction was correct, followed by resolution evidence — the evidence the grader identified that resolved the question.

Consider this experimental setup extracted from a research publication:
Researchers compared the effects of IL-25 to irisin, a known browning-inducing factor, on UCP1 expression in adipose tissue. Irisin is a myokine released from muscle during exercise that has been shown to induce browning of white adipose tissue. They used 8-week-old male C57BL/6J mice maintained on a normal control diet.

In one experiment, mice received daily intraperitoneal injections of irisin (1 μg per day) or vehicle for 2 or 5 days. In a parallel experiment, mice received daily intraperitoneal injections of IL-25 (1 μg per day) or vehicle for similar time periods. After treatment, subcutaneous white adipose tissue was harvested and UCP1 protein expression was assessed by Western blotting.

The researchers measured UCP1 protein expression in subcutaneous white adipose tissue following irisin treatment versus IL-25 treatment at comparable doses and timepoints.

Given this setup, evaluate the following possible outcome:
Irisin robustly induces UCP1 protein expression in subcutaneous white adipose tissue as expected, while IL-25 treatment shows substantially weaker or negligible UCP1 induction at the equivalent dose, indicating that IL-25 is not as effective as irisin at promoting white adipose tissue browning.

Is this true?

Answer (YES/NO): NO